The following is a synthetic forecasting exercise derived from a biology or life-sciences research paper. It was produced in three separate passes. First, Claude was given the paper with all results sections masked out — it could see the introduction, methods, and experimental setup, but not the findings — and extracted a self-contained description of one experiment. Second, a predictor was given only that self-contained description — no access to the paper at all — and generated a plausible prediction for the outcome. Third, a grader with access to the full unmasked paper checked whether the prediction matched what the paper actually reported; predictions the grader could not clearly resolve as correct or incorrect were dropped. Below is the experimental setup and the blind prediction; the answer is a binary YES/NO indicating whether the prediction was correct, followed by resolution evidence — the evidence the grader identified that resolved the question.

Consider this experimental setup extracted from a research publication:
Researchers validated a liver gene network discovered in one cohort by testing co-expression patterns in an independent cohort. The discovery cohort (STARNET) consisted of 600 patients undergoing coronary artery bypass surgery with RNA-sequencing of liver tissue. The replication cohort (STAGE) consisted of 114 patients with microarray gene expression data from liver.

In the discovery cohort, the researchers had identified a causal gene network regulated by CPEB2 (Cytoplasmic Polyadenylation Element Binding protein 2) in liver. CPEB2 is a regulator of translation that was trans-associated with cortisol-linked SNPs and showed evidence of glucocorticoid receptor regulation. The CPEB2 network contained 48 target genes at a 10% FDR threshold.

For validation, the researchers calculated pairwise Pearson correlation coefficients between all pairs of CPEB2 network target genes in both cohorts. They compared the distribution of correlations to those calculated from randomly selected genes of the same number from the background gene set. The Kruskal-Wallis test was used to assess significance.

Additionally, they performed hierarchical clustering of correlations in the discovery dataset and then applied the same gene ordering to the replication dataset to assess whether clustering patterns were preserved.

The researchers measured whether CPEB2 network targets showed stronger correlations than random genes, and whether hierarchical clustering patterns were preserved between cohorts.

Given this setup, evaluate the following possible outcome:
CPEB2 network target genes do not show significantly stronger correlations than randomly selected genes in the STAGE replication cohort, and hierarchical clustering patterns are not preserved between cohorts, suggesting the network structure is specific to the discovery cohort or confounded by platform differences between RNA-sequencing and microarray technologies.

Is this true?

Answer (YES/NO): NO